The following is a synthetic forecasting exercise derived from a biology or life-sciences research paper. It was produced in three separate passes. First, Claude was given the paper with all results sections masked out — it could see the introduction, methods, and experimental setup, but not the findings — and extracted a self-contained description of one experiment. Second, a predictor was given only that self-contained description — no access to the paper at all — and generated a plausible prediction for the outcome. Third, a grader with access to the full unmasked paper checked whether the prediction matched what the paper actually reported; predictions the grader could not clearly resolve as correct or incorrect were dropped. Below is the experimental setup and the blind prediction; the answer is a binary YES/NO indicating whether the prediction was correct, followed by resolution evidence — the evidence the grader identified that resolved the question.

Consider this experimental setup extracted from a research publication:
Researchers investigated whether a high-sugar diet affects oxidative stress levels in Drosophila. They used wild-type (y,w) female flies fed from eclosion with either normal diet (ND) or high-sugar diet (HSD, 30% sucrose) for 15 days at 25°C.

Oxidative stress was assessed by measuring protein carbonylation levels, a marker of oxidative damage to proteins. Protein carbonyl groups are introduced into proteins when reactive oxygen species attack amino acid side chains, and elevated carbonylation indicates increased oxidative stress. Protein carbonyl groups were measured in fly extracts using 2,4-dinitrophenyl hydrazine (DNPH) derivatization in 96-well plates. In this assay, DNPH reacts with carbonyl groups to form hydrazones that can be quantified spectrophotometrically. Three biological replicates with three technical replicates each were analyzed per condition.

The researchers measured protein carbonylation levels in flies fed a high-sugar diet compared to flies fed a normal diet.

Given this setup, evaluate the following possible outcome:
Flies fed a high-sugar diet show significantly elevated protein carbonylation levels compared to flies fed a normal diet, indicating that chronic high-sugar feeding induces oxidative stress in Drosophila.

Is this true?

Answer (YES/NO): YES